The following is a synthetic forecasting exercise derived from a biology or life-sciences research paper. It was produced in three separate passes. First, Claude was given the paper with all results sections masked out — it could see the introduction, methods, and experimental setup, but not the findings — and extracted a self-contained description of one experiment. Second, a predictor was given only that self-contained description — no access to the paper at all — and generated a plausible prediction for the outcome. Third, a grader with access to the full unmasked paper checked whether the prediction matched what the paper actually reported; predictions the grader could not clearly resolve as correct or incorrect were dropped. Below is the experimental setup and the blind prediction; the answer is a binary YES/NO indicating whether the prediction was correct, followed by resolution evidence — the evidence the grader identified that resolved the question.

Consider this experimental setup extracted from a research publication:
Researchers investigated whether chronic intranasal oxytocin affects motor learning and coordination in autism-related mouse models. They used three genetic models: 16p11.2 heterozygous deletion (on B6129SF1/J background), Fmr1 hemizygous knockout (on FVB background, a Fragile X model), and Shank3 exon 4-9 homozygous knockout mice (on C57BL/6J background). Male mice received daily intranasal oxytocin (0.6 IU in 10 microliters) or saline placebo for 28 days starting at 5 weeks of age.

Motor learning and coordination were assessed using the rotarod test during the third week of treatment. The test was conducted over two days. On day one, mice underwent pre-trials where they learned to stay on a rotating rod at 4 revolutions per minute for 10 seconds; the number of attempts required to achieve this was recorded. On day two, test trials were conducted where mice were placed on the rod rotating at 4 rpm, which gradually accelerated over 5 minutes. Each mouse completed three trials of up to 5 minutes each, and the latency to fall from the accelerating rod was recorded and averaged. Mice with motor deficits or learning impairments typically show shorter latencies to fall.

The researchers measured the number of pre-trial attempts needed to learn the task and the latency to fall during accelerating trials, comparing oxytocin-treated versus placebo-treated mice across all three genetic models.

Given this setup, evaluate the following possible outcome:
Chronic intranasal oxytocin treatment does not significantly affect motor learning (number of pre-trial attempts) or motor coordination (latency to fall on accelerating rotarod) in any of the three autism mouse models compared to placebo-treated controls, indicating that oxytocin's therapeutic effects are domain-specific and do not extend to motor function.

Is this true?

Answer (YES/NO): YES